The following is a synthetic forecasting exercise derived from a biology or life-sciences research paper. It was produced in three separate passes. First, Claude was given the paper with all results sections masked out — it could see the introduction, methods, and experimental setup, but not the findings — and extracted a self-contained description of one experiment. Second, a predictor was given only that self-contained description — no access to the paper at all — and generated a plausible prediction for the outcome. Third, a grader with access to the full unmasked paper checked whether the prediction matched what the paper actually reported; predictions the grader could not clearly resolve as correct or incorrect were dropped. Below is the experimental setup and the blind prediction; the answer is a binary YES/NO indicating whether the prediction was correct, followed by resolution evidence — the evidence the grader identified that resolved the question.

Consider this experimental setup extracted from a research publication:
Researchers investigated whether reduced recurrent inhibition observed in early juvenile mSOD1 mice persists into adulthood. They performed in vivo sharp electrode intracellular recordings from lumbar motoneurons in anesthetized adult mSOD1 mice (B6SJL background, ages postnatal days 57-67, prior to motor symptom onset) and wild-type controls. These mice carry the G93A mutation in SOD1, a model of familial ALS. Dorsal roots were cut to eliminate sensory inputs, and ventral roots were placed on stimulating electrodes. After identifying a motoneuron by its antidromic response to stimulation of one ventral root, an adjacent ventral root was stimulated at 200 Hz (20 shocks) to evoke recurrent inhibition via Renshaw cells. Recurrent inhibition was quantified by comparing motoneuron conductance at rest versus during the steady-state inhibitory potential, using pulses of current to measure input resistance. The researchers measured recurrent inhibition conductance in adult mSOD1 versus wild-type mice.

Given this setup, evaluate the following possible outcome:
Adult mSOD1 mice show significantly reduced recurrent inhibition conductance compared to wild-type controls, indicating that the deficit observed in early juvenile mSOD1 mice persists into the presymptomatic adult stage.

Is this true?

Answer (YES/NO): NO